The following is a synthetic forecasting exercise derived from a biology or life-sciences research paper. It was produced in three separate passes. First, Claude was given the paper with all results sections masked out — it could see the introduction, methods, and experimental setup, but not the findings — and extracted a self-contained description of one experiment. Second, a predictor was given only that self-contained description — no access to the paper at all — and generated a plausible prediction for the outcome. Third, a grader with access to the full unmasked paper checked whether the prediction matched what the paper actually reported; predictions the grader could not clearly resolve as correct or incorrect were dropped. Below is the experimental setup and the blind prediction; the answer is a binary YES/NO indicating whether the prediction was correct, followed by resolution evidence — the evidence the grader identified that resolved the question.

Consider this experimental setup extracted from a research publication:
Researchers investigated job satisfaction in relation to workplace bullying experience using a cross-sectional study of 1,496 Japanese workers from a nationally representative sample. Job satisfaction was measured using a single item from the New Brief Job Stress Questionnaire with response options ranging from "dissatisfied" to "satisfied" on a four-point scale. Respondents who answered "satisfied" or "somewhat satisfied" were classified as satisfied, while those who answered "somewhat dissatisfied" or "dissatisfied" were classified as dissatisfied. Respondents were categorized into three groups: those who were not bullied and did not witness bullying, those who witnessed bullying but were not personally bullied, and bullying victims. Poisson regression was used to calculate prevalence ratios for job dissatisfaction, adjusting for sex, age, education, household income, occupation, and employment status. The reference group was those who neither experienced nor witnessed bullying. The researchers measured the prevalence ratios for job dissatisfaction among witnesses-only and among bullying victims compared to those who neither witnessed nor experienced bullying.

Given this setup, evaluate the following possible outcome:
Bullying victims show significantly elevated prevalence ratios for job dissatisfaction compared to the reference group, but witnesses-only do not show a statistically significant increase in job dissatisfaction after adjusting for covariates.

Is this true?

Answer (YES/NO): NO